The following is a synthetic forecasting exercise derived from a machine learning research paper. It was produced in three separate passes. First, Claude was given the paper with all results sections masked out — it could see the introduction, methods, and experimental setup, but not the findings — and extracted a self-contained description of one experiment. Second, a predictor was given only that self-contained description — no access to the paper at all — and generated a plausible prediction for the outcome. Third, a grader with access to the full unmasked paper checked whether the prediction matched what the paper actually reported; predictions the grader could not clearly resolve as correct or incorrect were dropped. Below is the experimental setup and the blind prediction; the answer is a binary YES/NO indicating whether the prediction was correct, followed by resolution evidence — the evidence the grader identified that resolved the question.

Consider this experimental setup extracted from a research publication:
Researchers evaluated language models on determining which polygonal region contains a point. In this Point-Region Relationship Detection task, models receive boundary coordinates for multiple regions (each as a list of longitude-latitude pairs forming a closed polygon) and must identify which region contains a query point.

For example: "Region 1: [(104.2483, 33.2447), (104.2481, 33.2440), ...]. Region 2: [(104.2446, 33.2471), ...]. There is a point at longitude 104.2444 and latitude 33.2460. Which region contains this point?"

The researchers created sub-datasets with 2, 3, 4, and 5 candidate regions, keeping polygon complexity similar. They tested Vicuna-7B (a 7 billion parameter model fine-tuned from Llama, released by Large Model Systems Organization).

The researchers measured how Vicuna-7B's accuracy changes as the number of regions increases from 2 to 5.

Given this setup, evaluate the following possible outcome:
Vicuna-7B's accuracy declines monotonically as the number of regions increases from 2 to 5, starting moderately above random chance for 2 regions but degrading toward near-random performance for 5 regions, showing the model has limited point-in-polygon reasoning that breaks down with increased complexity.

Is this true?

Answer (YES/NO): NO